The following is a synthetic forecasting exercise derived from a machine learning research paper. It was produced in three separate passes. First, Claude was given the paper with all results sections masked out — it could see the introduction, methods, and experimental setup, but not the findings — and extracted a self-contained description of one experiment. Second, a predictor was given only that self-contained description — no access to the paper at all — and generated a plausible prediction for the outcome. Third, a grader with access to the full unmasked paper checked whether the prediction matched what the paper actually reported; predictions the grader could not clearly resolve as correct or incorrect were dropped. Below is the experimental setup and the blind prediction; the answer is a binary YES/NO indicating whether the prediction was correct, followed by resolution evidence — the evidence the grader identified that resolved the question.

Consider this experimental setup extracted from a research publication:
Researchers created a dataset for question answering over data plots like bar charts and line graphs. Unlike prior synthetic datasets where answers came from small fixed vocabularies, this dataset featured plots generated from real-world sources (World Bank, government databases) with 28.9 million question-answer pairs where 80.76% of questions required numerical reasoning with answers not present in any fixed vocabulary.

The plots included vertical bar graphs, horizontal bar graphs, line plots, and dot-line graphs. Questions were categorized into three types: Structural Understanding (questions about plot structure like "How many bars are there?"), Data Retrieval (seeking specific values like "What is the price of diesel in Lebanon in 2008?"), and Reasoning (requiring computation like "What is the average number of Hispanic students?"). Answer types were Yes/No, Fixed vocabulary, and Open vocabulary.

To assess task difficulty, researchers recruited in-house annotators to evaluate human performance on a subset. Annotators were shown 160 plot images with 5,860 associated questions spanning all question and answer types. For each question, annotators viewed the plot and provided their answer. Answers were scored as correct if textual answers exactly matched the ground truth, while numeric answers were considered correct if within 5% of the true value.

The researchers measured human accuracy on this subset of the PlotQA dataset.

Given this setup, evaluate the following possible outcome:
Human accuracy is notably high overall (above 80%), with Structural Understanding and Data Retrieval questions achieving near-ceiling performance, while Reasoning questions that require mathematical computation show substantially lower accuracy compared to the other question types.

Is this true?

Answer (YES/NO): NO